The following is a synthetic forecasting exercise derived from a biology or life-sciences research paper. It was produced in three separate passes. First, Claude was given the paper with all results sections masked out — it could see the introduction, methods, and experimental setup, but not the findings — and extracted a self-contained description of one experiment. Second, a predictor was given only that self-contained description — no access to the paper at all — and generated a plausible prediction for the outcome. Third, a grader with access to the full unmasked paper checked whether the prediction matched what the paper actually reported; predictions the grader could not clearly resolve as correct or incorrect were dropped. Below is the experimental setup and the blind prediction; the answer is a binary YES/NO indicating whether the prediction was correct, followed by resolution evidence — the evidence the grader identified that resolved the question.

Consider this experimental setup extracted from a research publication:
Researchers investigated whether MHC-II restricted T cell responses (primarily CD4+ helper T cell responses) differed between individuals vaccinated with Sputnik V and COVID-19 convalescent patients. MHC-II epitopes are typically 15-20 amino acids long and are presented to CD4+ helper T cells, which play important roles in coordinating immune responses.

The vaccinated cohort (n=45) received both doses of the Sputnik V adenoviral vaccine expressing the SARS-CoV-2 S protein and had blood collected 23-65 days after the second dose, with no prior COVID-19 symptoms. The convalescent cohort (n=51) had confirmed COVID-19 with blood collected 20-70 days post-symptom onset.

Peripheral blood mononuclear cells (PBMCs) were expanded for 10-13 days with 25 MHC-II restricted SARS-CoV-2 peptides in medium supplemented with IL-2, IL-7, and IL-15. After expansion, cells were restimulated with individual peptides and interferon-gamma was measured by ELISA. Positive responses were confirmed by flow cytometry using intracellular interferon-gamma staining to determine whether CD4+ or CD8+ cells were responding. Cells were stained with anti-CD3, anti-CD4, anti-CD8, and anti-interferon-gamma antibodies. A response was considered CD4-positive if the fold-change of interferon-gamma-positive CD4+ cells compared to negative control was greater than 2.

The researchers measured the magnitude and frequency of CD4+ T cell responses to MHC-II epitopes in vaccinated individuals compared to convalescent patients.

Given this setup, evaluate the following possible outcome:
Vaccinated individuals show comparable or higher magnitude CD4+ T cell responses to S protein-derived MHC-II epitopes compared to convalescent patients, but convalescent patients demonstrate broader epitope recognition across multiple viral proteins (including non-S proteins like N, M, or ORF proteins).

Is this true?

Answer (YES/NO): NO